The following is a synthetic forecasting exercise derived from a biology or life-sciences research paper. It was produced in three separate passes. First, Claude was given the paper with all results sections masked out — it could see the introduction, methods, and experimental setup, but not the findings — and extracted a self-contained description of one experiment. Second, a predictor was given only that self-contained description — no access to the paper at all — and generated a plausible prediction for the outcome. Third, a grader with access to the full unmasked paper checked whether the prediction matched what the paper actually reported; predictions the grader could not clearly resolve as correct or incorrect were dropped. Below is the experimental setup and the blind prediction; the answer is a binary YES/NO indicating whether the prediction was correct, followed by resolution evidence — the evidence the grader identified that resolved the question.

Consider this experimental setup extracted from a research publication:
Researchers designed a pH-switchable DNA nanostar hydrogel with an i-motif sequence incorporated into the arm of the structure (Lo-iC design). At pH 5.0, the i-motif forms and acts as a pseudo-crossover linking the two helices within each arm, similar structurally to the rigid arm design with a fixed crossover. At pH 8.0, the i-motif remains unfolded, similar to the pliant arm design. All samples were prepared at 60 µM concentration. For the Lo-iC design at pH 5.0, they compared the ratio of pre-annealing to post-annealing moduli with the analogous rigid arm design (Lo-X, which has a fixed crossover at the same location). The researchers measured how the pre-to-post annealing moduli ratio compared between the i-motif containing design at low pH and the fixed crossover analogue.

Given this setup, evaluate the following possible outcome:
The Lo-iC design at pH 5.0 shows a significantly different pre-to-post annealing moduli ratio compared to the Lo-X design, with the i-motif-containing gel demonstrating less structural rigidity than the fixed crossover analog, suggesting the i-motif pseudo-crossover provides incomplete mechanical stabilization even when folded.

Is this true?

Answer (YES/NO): YES